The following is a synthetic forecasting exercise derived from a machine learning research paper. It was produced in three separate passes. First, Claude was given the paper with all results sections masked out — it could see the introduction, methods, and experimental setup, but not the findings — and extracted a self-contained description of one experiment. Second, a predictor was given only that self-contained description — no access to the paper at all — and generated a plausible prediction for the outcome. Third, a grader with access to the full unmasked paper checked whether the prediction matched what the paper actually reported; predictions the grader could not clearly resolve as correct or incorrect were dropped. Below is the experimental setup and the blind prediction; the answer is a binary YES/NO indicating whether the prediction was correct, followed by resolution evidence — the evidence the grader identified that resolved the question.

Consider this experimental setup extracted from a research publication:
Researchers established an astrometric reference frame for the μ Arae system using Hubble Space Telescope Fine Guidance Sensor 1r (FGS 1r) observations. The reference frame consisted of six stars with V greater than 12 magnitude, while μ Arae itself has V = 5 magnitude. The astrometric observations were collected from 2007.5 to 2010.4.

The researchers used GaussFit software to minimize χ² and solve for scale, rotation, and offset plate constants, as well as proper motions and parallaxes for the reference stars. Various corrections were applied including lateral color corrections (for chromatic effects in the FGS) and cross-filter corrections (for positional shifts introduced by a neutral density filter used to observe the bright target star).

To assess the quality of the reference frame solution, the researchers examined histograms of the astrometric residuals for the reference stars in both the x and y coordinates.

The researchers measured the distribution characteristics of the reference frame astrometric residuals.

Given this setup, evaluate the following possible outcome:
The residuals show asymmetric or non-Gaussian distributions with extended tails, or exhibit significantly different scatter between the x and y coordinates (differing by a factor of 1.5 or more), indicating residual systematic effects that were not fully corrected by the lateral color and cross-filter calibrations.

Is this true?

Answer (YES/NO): NO